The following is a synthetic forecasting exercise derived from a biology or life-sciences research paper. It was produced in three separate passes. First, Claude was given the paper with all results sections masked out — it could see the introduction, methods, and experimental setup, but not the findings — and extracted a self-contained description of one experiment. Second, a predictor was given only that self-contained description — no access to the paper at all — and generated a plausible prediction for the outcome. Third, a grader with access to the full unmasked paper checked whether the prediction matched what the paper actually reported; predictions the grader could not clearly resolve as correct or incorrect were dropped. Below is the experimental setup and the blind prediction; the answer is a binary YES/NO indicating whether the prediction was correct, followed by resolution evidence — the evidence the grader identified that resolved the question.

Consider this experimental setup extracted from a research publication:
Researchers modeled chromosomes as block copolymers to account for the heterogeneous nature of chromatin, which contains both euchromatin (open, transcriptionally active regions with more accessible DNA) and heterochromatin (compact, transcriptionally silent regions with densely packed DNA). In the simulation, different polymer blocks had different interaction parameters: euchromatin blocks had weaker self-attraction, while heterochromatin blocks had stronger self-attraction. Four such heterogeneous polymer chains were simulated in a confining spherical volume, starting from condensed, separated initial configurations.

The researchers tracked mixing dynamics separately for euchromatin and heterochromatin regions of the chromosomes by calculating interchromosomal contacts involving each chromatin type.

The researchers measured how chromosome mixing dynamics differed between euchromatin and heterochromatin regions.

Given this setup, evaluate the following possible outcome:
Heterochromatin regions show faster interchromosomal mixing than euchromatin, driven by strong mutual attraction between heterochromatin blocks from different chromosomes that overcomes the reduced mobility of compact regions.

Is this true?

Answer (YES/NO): NO